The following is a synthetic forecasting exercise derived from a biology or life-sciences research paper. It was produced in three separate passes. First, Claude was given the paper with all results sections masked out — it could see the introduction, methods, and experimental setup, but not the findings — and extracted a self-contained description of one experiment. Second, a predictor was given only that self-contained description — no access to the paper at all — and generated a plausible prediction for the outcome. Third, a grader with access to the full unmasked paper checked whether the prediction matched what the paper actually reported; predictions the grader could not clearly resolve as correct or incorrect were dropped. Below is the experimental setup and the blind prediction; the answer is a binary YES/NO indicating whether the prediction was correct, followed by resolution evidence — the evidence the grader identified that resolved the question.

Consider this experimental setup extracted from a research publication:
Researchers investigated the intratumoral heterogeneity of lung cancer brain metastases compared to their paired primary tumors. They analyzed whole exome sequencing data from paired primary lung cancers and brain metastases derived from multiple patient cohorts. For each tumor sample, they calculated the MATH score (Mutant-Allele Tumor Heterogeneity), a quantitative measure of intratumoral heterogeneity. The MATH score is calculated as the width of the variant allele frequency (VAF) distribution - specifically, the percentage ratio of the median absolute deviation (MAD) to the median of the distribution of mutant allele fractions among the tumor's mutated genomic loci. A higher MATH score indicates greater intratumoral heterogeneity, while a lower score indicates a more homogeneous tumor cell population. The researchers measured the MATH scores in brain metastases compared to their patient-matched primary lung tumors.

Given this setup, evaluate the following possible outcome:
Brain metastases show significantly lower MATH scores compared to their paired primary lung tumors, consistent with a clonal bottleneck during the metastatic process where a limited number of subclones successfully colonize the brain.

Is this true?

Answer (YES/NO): NO